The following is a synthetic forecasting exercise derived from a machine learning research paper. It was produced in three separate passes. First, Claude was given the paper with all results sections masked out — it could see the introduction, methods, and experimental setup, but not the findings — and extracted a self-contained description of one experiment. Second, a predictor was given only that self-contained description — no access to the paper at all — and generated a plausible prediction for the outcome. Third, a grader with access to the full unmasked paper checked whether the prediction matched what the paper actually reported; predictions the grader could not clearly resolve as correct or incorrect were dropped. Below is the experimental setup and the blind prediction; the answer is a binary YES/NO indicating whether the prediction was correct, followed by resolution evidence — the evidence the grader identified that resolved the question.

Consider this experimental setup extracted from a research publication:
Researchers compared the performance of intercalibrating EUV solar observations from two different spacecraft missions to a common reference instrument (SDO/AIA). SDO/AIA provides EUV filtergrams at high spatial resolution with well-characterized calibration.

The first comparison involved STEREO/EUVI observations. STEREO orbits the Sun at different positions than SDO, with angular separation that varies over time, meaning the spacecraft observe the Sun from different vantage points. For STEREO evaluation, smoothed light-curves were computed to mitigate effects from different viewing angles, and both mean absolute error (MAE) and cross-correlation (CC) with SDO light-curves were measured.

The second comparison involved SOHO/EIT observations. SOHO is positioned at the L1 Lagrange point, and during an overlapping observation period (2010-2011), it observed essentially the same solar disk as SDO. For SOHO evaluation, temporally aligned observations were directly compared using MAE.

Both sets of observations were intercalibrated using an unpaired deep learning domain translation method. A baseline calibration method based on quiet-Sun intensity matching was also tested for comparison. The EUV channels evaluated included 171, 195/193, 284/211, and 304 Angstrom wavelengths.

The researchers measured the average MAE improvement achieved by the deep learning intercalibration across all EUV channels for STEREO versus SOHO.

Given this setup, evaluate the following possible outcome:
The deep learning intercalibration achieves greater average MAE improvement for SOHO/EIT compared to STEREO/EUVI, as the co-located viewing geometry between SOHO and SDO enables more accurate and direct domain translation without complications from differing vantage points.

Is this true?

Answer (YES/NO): NO